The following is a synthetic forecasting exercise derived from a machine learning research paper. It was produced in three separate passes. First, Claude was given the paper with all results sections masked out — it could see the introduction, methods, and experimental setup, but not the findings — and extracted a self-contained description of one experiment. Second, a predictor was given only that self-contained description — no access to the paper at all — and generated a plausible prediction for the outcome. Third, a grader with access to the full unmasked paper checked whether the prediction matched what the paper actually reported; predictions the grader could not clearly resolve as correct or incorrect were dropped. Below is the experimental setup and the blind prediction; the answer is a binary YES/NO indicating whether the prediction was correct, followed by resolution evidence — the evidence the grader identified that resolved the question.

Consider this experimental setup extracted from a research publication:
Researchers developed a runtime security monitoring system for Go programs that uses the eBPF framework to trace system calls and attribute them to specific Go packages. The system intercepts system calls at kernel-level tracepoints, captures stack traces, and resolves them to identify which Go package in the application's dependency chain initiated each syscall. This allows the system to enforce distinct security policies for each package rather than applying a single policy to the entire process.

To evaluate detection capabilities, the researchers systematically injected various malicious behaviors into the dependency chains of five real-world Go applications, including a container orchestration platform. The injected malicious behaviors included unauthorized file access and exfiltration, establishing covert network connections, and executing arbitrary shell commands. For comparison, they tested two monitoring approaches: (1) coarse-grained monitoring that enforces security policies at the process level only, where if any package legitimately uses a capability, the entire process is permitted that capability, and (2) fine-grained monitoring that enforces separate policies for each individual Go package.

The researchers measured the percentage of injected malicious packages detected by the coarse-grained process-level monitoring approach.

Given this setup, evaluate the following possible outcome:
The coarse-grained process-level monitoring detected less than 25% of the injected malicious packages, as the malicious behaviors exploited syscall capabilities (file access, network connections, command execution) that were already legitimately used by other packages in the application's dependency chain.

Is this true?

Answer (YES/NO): NO